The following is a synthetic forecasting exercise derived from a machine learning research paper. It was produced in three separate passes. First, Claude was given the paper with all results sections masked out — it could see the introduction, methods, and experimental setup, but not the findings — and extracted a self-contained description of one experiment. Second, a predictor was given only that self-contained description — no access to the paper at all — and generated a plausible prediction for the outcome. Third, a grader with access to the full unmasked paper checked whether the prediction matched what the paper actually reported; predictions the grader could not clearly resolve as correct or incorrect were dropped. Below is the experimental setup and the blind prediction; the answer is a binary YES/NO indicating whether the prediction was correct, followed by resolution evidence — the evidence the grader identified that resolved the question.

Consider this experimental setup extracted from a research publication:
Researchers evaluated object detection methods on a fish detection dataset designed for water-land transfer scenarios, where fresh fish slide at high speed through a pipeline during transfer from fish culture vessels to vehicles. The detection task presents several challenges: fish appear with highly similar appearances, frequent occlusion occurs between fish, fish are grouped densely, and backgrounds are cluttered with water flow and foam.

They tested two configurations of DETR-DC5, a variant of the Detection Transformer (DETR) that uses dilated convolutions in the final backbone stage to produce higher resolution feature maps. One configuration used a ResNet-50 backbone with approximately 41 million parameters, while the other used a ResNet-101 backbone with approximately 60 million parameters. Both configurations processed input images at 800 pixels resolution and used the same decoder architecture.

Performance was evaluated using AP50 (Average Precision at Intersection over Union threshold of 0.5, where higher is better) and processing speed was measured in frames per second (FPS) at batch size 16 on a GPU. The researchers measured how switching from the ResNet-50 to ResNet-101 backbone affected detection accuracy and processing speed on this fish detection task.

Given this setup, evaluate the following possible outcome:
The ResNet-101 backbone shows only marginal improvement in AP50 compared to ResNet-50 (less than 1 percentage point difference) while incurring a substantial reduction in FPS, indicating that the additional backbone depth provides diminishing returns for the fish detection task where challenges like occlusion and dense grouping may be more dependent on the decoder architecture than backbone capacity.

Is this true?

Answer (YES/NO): YES